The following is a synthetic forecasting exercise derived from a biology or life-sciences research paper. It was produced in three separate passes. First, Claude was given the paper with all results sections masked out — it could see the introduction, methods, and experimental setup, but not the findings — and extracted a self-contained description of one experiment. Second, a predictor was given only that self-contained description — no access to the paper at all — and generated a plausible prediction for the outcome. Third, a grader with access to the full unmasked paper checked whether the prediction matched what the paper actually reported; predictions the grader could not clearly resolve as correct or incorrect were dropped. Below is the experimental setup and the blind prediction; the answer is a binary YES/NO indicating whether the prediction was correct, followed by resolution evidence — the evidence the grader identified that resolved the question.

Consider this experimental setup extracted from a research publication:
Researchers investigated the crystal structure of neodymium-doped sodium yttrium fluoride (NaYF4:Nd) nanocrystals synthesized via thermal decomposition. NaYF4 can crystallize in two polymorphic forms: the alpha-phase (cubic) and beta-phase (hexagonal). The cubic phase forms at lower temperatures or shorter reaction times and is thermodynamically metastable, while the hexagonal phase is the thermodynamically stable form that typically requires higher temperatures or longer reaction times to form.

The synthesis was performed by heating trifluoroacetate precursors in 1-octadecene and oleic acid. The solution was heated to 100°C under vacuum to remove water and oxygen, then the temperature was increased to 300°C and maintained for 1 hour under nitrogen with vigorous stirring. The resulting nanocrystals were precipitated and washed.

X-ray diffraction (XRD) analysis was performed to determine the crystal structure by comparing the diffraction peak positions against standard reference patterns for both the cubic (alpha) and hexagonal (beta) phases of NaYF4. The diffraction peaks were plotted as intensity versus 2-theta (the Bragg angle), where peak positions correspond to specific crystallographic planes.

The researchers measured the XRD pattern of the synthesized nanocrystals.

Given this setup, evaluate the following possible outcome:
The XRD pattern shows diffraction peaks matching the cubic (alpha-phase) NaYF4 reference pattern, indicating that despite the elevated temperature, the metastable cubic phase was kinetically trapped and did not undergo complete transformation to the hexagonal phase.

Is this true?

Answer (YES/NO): YES